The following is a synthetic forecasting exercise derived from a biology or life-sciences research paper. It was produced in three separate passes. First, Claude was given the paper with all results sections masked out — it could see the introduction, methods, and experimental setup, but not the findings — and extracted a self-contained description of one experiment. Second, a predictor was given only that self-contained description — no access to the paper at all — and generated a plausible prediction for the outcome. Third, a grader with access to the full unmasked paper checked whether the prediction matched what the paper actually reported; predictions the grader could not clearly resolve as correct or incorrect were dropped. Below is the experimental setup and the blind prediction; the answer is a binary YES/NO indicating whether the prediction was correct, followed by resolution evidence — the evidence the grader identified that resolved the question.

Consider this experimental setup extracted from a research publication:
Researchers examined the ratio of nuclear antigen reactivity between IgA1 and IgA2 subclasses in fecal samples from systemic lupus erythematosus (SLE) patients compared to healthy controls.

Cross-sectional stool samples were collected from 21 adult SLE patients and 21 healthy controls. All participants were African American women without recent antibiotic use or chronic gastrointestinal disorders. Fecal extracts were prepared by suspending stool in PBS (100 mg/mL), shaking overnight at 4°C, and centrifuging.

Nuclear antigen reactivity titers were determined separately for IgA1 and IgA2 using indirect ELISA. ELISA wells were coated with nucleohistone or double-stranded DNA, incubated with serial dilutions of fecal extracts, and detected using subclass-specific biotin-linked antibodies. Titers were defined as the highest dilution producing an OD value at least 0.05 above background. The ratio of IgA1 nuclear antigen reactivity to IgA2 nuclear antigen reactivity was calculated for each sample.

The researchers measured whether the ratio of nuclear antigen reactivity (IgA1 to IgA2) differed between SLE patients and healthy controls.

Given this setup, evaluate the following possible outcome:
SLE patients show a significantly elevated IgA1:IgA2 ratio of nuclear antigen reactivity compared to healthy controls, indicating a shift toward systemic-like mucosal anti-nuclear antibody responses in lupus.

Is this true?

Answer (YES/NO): YES